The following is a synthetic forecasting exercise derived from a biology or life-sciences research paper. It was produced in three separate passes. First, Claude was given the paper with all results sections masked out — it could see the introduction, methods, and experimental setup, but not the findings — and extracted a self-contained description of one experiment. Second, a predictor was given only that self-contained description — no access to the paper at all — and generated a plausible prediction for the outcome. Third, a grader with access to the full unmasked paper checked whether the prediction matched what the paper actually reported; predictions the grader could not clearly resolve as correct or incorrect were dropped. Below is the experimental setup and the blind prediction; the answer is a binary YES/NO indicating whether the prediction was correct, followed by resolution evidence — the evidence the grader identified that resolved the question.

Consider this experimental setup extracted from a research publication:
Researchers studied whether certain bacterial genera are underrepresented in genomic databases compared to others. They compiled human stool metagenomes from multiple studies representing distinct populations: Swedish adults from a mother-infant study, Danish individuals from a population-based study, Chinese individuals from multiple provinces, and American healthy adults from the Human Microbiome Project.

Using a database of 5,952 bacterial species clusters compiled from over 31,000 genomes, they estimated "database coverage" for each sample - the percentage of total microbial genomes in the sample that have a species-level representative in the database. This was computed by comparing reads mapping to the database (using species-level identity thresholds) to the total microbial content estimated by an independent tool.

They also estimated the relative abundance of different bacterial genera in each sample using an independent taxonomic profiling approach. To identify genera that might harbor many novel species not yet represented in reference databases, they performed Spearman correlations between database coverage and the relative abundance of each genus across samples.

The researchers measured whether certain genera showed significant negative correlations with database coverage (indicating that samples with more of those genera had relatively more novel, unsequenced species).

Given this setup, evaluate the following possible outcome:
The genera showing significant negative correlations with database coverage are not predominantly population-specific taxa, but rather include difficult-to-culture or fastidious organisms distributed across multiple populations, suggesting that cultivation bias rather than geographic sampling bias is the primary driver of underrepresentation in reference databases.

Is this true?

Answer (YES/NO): NO